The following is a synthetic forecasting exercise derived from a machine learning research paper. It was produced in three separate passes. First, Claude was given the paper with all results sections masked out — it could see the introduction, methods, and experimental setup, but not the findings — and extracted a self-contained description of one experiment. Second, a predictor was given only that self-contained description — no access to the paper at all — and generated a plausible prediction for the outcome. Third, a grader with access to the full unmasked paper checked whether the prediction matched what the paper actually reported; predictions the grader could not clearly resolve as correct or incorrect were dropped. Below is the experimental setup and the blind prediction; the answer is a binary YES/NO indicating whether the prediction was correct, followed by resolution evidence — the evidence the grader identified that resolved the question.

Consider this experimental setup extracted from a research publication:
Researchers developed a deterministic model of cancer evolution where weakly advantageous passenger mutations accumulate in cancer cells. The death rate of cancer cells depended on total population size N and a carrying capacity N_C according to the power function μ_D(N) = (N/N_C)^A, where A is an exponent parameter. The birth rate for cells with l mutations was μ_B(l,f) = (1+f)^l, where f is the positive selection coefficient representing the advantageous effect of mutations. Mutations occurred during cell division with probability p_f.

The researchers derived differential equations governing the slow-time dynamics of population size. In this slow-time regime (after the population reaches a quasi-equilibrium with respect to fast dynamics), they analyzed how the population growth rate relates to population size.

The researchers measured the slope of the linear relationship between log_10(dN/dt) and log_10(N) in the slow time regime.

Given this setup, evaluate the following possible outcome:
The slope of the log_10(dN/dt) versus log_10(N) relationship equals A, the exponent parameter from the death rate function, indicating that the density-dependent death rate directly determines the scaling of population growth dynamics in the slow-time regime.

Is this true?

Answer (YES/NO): NO